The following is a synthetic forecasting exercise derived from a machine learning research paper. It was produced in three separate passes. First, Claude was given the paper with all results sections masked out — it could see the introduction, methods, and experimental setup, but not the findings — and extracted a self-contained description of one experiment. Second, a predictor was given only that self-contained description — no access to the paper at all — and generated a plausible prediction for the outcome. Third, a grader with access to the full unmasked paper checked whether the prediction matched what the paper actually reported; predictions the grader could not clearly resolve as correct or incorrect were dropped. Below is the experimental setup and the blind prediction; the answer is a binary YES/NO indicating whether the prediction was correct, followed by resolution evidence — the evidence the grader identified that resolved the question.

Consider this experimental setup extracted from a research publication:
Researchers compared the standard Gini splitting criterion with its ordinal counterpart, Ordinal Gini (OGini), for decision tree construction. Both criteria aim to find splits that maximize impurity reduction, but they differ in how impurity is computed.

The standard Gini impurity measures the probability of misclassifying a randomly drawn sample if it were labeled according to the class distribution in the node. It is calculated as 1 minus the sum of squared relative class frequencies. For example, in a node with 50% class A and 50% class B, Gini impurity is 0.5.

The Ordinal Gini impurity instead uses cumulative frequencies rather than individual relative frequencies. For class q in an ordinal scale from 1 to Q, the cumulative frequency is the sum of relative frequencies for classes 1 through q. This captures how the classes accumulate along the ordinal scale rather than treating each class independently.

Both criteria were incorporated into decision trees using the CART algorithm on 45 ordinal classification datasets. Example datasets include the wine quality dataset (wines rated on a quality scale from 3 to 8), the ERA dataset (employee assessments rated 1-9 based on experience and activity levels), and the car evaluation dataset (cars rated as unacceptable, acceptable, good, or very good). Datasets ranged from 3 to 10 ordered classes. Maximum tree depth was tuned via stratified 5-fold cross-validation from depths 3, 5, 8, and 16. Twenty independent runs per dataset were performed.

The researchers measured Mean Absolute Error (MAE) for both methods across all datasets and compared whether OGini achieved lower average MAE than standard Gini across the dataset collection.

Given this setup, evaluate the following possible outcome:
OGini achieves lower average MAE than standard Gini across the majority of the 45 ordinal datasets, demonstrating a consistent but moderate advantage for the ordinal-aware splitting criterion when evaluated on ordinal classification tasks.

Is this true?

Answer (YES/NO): YES